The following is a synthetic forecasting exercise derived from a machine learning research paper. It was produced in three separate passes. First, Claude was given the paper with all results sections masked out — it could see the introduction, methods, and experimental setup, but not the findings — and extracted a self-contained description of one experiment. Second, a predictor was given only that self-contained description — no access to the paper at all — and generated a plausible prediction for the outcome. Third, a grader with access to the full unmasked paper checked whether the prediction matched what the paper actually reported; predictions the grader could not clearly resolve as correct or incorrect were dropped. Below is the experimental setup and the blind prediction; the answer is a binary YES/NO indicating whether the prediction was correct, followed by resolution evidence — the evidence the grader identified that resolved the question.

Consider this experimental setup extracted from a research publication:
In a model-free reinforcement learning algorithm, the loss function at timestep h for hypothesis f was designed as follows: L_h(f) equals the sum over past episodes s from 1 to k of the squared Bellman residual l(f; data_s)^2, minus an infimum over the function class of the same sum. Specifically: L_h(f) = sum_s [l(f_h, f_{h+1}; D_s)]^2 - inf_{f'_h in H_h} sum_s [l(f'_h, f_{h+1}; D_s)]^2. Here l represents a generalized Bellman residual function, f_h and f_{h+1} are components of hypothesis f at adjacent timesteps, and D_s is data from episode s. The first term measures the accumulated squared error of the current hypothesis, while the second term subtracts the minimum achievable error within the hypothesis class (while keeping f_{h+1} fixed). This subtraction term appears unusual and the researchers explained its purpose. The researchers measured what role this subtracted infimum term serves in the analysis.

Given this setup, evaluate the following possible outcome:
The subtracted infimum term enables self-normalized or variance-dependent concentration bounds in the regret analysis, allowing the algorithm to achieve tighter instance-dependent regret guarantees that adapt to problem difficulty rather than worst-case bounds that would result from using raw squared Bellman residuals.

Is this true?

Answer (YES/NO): NO